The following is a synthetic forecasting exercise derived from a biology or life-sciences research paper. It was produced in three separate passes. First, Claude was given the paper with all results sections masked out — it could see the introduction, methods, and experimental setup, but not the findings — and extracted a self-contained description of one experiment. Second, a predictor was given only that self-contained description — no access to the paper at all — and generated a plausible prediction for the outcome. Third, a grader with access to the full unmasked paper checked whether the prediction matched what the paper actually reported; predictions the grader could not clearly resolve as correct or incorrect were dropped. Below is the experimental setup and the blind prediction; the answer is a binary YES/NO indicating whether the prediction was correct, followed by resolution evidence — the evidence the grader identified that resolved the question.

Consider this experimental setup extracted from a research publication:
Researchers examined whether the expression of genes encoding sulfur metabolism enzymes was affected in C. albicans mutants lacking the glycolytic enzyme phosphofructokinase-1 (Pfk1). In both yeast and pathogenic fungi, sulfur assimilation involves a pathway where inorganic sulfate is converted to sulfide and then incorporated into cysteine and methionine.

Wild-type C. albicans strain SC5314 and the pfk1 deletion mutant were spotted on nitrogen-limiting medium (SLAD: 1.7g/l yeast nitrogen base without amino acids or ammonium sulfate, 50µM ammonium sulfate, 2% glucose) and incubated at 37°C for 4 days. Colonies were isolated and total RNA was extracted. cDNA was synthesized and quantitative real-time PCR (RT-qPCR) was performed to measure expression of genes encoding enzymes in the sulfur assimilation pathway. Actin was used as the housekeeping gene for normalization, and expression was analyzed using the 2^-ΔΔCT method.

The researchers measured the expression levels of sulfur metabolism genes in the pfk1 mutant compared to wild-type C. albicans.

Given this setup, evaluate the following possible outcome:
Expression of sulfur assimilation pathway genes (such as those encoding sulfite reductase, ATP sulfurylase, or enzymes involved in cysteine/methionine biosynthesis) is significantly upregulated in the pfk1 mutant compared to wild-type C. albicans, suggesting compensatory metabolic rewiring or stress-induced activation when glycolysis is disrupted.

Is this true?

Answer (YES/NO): NO